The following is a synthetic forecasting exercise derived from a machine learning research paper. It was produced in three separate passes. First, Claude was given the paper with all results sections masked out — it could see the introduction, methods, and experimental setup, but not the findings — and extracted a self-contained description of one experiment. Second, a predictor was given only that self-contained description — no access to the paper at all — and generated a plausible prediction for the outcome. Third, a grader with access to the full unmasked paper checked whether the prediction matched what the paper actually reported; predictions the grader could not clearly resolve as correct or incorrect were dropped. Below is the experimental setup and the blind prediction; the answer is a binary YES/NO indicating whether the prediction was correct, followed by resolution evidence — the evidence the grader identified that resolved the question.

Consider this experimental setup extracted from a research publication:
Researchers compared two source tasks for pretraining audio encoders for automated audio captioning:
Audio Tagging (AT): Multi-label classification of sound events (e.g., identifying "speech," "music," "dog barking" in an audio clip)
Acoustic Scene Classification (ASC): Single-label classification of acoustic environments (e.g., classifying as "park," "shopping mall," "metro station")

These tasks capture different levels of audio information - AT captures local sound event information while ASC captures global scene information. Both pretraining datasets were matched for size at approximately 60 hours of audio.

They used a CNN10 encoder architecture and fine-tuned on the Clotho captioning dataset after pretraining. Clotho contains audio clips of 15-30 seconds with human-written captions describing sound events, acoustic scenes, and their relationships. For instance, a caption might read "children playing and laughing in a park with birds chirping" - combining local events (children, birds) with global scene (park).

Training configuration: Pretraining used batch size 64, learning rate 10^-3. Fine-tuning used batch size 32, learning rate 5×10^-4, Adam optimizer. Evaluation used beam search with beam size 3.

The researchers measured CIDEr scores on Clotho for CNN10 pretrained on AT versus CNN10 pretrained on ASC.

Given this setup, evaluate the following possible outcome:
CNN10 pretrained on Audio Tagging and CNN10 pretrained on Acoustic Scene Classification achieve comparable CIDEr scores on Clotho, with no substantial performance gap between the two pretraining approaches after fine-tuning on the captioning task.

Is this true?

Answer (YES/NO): NO